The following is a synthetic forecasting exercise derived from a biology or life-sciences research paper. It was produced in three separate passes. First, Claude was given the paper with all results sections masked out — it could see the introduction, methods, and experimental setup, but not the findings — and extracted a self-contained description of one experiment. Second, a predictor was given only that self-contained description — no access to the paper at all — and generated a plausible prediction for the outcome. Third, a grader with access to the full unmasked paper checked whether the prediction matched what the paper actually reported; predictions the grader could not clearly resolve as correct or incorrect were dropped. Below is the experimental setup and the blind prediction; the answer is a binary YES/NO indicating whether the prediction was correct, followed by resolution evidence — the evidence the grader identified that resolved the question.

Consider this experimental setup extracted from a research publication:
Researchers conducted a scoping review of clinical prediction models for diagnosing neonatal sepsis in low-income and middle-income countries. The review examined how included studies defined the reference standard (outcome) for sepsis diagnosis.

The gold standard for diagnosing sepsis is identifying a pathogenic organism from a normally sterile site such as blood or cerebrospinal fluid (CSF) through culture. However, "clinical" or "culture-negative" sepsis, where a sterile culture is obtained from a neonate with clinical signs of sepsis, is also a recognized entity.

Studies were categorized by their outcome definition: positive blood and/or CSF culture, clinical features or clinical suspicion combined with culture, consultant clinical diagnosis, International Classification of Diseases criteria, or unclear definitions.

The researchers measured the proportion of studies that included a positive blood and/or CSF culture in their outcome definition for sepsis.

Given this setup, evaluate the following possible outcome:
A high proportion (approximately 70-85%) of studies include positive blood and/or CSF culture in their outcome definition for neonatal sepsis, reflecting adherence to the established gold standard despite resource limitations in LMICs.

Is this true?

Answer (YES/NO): NO